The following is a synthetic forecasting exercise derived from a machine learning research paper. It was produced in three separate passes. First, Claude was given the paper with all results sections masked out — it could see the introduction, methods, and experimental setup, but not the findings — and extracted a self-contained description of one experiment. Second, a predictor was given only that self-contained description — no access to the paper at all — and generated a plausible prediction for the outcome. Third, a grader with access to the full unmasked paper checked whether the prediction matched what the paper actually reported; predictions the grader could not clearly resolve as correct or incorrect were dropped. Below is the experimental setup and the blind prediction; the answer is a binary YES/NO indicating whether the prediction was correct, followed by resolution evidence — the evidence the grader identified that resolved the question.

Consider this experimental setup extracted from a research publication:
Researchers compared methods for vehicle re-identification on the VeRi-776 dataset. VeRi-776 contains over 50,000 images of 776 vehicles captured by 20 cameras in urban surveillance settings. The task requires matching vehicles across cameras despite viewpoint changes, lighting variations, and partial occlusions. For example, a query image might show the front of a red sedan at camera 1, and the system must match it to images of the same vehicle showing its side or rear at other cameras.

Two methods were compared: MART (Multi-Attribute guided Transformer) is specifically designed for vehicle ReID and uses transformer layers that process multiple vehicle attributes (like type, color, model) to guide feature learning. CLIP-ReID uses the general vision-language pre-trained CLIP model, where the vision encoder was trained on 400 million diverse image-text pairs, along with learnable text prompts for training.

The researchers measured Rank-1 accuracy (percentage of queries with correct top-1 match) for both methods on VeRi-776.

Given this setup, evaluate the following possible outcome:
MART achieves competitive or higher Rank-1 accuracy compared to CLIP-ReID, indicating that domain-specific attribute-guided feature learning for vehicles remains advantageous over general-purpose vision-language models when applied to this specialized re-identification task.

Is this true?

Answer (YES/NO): YES